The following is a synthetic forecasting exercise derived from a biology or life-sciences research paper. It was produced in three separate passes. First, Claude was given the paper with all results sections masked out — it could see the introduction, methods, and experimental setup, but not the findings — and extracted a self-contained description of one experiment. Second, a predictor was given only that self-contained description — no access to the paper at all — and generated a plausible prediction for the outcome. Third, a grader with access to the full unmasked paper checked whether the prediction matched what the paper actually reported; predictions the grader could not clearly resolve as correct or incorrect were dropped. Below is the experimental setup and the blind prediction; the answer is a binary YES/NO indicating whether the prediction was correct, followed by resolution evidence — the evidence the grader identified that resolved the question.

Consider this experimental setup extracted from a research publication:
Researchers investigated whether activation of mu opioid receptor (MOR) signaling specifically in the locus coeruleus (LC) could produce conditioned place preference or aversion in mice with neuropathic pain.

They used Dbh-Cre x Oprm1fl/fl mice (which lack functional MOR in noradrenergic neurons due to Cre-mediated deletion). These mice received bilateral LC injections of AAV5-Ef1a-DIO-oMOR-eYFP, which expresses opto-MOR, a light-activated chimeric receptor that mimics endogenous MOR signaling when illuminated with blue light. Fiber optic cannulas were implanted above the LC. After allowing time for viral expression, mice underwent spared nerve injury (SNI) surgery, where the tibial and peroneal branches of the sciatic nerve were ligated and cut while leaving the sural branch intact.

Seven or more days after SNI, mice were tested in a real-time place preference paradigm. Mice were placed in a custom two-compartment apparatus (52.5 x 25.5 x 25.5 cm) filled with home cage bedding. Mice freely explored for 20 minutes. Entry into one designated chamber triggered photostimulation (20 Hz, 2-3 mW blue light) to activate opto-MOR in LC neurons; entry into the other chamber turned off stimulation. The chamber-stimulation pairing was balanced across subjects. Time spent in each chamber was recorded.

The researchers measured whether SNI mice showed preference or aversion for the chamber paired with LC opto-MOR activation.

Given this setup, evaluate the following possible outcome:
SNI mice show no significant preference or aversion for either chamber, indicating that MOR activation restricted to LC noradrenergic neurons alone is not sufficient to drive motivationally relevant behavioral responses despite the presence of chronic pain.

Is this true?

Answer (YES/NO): YES